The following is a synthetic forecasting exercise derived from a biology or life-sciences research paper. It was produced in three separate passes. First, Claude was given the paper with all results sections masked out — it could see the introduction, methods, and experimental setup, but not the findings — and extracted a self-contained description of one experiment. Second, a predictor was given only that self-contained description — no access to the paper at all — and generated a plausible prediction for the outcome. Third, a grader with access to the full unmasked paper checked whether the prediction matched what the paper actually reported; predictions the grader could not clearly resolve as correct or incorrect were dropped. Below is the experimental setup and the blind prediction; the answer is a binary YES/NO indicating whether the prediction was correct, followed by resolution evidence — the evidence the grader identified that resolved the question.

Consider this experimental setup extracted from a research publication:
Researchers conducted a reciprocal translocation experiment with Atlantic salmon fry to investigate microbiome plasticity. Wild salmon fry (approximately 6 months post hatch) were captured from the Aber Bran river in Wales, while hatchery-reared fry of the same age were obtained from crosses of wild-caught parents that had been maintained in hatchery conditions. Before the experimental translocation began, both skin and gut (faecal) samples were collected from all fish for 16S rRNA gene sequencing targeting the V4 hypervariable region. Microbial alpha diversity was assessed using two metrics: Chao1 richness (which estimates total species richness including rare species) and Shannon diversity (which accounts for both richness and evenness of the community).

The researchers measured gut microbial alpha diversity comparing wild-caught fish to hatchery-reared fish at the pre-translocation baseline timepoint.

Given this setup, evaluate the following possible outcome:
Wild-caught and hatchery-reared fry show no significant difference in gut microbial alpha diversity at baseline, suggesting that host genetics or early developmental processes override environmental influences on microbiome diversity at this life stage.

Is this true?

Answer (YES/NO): NO